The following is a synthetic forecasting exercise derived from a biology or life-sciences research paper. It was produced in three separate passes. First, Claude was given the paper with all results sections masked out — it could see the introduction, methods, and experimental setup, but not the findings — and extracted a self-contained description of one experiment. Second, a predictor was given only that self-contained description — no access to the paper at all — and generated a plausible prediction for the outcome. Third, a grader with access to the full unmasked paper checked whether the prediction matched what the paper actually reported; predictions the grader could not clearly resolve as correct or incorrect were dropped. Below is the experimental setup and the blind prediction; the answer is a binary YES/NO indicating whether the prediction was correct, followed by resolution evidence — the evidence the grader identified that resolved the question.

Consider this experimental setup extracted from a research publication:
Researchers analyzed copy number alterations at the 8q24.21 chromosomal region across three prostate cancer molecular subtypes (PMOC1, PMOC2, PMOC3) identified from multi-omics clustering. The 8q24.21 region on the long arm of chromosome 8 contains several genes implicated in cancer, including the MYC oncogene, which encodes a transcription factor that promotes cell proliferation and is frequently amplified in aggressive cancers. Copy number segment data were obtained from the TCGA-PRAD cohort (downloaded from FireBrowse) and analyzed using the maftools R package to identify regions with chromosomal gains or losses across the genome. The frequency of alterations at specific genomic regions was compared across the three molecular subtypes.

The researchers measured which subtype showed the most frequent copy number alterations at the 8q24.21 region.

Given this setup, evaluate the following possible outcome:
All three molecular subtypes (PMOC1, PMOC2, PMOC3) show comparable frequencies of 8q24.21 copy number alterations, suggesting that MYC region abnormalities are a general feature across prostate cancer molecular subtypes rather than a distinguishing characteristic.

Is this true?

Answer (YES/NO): NO